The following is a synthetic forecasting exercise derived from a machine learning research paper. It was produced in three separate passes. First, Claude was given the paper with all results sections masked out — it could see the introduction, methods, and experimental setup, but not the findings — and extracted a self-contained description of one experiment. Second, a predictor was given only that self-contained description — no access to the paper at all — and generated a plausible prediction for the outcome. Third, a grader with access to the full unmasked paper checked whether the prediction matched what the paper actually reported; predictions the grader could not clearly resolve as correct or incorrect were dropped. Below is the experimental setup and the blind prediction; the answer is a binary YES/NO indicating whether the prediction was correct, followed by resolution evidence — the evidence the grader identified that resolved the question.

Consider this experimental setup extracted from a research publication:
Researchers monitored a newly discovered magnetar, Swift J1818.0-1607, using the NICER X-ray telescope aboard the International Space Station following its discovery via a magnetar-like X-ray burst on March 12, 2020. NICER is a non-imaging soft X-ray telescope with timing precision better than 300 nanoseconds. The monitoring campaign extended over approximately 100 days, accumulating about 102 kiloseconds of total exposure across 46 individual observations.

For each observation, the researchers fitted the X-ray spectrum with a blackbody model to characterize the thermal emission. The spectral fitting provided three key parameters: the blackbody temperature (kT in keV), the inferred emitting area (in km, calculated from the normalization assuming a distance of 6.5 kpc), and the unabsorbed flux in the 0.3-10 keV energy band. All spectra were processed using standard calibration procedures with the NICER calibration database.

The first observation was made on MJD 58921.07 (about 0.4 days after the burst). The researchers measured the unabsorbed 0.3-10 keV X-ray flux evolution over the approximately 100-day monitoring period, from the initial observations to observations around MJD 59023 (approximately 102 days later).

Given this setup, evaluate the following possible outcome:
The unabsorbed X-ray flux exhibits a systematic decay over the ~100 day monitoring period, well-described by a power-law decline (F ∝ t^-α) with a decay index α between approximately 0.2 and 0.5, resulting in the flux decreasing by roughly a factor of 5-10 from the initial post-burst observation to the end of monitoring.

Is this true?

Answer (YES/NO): NO